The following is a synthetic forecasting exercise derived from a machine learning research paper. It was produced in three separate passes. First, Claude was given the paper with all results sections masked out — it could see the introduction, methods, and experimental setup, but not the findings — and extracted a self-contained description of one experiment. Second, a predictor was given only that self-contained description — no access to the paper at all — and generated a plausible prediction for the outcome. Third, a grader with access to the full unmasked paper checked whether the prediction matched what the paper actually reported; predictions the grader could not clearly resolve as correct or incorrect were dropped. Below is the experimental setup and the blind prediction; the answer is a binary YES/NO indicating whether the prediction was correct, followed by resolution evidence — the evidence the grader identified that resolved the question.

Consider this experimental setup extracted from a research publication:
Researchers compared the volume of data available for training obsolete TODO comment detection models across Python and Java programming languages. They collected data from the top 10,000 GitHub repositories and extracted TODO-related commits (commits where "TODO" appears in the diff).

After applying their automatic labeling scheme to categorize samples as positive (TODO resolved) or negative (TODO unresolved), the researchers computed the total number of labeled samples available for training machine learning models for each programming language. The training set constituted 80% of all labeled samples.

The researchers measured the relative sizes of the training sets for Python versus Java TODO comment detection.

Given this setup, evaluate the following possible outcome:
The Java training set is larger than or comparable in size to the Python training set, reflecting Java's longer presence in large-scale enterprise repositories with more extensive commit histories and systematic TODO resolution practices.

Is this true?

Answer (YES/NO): YES